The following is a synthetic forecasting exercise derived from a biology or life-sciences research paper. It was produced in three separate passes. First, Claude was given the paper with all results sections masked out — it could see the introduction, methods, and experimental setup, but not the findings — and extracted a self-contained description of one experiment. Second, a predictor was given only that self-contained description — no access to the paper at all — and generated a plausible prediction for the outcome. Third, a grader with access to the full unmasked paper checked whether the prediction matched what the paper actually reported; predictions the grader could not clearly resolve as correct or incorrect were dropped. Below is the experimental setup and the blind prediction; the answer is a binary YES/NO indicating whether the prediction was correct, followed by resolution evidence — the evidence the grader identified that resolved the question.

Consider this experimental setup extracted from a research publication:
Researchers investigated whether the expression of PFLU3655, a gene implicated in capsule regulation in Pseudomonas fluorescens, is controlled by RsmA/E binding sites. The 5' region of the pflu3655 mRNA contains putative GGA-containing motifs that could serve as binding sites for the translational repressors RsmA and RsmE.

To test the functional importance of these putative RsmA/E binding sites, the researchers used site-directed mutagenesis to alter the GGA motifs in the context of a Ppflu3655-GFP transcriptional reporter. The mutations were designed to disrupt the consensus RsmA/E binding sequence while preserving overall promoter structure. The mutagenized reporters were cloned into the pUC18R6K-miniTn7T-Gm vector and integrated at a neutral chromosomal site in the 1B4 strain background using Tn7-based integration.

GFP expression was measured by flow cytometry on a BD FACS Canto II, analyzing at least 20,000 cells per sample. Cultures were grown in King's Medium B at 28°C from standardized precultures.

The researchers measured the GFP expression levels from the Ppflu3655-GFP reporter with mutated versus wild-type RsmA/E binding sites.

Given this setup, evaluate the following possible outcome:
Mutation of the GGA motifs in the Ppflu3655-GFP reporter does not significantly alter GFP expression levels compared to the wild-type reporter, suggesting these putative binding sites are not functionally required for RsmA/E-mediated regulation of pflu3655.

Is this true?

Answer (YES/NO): NO